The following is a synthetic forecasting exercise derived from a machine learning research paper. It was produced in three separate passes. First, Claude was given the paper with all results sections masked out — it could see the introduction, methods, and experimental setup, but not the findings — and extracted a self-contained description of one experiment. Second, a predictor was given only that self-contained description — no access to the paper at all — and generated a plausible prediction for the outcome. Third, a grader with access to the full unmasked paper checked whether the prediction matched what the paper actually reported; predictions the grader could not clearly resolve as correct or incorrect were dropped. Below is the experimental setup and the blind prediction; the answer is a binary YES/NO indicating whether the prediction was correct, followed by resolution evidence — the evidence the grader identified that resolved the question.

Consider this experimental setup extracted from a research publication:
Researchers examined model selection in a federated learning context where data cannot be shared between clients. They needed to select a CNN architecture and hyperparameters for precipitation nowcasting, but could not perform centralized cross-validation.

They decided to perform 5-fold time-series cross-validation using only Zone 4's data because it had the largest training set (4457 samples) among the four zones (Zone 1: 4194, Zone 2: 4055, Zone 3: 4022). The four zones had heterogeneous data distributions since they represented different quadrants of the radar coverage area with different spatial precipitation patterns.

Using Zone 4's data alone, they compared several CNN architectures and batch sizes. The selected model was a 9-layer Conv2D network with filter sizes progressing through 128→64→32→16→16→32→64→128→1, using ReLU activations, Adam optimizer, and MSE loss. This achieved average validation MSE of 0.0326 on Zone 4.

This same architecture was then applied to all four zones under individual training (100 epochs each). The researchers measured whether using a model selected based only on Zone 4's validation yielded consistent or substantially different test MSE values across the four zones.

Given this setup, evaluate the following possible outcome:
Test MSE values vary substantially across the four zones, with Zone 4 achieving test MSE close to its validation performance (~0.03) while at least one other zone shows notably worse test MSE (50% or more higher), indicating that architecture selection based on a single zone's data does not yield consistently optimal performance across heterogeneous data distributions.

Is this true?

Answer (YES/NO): NO